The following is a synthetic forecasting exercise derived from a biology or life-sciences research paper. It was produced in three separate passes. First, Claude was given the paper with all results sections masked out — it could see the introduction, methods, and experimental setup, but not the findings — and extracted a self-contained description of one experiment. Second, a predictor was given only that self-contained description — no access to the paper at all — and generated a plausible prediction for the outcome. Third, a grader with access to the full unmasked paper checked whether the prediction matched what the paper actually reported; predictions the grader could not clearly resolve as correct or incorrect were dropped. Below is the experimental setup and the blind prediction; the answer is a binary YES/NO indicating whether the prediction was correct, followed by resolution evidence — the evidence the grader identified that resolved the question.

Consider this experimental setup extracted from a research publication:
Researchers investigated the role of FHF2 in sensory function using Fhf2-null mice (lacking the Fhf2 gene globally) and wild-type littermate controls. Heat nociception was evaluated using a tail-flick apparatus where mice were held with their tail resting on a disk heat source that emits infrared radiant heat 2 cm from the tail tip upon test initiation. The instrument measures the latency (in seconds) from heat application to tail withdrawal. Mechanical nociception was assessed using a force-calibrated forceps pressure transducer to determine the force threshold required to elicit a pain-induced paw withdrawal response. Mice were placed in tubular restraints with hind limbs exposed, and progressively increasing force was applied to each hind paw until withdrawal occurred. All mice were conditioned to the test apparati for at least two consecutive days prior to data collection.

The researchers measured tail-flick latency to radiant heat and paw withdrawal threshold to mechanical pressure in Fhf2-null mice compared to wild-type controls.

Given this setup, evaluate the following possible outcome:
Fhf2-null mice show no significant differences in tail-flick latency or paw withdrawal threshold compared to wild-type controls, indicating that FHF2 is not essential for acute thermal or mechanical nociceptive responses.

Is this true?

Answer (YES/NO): NO